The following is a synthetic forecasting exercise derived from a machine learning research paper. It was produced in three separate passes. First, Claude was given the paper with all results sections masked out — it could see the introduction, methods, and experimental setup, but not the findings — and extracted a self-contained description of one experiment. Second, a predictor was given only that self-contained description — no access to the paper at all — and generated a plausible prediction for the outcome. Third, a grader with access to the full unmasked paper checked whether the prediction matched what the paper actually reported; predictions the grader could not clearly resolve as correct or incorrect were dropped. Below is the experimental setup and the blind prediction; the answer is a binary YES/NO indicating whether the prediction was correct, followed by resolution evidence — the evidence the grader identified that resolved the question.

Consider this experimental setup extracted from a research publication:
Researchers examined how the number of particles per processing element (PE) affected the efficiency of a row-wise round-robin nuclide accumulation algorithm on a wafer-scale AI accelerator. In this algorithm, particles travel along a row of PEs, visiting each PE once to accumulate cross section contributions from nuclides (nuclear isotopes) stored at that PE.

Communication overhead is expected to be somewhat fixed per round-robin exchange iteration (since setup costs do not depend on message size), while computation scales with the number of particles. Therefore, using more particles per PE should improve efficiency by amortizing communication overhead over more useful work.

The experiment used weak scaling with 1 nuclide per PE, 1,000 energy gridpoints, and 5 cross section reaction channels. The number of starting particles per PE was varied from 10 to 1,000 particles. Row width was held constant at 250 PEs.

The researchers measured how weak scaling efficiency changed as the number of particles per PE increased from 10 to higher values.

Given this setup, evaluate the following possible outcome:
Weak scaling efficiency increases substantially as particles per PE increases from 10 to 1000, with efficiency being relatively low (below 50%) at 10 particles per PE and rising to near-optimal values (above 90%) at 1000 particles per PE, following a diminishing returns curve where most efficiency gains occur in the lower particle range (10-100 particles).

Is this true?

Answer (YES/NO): NO